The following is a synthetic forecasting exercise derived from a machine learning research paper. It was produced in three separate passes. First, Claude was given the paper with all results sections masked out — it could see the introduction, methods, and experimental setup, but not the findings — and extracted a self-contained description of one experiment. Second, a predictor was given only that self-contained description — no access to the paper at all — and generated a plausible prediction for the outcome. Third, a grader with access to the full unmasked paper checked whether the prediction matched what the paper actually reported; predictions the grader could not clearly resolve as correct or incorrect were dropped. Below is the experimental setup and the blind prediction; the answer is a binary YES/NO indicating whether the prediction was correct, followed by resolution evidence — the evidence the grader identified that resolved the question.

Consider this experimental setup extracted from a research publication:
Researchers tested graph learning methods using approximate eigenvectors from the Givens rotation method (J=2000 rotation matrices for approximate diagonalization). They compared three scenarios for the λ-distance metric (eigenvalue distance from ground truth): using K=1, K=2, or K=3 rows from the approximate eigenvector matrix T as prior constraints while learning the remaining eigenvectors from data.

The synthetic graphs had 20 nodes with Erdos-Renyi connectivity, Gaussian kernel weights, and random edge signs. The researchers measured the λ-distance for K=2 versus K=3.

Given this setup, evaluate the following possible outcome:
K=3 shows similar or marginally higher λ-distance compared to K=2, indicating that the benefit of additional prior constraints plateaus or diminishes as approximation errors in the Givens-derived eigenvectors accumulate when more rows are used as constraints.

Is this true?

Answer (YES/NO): YES